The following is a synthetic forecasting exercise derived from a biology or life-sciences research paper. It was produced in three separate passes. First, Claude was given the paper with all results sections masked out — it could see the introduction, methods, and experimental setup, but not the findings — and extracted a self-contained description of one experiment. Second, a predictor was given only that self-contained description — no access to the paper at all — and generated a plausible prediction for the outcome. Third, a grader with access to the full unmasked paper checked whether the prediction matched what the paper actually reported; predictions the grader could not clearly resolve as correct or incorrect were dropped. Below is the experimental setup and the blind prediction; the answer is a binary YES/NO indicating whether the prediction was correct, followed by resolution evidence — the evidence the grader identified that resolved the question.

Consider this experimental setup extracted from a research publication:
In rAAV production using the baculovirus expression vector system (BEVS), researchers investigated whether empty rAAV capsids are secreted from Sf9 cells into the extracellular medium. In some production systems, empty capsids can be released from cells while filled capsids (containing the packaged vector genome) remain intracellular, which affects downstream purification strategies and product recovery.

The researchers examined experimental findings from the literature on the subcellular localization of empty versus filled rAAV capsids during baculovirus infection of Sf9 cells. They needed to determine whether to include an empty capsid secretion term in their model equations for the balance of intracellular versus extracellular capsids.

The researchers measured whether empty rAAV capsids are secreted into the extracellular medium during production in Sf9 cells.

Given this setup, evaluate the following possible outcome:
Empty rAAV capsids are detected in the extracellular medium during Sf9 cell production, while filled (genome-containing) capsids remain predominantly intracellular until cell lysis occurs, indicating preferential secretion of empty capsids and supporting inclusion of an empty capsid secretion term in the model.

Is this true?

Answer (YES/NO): NO